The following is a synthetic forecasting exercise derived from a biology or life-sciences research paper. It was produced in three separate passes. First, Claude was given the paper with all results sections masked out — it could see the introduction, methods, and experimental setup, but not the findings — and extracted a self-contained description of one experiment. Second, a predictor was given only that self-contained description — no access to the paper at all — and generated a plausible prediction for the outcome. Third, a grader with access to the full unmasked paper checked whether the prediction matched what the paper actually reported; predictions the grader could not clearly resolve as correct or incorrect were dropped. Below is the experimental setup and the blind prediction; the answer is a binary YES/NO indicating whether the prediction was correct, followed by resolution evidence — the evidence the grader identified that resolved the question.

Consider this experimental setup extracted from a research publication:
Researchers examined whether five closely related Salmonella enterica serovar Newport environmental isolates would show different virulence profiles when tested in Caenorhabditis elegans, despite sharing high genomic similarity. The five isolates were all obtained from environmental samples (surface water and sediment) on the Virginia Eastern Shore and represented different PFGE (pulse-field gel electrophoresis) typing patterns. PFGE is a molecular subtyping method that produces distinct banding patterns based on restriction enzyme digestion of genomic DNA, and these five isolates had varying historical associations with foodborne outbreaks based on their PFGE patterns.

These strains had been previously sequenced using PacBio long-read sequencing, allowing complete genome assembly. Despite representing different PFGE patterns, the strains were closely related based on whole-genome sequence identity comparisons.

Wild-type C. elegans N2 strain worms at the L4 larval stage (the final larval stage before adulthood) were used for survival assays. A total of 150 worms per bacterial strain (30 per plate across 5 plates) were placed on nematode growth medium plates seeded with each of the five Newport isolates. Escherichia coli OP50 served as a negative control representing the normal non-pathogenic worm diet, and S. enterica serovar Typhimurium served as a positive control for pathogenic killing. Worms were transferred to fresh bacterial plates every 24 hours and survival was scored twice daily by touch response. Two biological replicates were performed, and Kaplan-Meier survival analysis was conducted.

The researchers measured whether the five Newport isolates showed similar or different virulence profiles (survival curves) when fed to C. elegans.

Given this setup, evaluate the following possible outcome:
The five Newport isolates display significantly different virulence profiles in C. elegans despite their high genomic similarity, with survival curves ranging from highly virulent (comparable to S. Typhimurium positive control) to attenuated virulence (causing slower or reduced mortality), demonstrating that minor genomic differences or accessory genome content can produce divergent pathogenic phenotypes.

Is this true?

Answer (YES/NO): NO